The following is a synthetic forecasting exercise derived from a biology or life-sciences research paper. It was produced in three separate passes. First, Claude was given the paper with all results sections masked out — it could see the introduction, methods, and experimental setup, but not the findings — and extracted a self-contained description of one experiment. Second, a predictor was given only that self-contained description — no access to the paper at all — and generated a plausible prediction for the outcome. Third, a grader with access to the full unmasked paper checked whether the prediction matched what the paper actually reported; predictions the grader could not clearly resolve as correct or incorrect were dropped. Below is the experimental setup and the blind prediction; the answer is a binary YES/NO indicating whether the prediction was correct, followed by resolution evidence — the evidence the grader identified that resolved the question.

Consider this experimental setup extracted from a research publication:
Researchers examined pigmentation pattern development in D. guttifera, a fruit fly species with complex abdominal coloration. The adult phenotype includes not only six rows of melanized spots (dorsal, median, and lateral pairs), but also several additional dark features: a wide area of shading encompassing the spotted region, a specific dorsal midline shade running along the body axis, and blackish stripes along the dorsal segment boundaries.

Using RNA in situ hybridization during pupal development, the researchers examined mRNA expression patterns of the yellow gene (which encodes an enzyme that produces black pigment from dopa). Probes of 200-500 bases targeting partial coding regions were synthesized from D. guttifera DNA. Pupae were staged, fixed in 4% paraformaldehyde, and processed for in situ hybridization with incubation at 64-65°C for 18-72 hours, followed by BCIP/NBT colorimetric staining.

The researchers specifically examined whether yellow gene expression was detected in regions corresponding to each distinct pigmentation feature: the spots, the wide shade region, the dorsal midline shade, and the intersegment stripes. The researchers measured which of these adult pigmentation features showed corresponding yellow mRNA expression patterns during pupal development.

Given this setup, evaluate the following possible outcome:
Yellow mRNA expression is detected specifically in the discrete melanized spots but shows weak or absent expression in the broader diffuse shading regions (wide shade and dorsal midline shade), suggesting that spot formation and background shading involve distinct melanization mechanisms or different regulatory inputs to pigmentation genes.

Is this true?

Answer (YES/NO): NO